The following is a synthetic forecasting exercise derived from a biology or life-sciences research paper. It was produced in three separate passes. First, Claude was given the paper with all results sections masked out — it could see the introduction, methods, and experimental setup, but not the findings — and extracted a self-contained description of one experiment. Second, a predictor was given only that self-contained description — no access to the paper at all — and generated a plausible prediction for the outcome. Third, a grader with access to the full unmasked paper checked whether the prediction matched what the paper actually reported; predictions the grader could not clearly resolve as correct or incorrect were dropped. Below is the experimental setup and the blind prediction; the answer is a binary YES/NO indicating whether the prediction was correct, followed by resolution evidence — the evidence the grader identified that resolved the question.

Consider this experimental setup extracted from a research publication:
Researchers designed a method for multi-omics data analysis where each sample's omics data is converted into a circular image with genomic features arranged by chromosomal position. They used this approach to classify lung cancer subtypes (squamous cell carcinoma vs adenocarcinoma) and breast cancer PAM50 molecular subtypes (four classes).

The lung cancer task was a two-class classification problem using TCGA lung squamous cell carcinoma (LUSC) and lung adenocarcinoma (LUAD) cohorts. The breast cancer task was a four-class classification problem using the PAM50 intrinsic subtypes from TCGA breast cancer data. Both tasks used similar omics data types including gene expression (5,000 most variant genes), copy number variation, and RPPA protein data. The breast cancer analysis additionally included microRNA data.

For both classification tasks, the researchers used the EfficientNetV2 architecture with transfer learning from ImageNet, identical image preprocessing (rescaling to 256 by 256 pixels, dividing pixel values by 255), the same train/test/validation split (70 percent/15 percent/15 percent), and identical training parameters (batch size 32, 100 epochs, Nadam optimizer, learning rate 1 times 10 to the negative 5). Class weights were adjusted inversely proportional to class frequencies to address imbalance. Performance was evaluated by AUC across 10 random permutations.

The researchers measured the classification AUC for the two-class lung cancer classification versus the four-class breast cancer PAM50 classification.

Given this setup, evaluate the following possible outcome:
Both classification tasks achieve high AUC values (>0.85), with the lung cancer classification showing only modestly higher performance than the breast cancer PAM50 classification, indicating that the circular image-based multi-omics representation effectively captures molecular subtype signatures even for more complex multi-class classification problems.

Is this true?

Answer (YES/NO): NO